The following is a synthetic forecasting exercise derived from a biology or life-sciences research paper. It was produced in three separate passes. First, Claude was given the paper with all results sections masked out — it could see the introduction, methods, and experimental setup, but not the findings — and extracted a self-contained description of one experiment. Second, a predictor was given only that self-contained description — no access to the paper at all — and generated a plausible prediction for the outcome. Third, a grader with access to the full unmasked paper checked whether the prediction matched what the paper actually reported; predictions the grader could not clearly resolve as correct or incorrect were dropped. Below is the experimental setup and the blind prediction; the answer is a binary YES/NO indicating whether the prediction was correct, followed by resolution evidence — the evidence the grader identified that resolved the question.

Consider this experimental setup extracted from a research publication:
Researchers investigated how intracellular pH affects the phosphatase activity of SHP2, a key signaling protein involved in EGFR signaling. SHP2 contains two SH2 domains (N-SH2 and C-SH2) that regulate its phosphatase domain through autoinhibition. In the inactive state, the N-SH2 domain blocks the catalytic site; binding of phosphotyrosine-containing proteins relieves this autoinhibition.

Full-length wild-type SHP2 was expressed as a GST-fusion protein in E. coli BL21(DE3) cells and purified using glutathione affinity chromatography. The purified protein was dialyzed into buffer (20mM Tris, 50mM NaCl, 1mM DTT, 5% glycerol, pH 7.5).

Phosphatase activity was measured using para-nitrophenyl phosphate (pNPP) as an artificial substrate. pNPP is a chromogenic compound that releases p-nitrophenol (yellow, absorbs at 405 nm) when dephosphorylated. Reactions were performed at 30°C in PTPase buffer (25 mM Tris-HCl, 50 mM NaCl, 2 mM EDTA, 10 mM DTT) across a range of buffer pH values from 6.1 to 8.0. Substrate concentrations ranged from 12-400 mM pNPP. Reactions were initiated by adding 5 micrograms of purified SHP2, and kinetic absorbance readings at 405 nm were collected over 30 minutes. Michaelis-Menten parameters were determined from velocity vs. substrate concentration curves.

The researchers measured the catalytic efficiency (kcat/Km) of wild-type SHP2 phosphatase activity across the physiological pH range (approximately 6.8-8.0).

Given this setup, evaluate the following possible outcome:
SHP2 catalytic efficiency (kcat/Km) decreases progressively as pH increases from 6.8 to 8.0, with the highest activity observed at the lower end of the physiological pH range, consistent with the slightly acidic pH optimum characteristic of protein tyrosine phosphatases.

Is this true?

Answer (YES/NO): YES